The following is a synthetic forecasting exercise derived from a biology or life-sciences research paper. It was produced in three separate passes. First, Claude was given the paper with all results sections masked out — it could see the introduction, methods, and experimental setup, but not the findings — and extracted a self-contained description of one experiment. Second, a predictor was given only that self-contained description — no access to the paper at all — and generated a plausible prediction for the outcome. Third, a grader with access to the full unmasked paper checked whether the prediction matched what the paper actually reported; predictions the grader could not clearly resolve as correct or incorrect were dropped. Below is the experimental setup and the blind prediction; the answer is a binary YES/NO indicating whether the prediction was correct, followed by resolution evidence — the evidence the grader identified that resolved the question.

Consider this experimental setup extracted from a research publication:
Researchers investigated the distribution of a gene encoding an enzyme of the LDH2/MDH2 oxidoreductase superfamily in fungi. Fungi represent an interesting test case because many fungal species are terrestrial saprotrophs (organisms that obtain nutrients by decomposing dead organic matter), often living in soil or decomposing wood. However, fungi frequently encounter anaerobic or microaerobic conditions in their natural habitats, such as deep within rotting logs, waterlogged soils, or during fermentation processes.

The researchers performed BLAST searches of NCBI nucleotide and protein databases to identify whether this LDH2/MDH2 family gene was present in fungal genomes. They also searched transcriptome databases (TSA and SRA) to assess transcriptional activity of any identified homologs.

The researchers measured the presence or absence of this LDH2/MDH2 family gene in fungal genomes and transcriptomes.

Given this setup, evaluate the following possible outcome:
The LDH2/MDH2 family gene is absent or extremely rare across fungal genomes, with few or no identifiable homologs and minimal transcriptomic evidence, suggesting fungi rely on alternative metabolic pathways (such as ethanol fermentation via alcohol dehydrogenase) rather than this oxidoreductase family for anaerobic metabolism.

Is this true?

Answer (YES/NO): NO